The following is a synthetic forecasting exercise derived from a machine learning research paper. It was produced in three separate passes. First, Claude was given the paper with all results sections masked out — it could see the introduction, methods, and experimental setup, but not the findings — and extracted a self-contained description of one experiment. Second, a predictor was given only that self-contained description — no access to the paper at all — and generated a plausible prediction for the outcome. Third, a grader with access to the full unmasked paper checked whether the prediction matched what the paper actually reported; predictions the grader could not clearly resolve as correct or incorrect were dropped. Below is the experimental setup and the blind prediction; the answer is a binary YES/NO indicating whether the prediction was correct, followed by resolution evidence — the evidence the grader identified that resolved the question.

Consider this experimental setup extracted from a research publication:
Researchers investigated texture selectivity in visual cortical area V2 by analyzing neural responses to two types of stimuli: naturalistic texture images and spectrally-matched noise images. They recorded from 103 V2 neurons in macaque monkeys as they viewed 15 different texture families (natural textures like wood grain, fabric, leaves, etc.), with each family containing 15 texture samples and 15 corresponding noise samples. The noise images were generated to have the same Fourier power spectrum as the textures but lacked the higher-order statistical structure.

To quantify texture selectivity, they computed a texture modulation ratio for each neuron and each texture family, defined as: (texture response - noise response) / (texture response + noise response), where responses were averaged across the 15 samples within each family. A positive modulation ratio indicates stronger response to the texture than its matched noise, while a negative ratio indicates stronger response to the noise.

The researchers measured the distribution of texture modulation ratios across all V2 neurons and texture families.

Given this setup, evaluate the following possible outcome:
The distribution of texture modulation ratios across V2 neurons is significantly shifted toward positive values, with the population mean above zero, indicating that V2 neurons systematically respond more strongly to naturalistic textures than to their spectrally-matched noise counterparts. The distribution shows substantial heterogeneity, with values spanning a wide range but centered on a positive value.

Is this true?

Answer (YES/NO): YES